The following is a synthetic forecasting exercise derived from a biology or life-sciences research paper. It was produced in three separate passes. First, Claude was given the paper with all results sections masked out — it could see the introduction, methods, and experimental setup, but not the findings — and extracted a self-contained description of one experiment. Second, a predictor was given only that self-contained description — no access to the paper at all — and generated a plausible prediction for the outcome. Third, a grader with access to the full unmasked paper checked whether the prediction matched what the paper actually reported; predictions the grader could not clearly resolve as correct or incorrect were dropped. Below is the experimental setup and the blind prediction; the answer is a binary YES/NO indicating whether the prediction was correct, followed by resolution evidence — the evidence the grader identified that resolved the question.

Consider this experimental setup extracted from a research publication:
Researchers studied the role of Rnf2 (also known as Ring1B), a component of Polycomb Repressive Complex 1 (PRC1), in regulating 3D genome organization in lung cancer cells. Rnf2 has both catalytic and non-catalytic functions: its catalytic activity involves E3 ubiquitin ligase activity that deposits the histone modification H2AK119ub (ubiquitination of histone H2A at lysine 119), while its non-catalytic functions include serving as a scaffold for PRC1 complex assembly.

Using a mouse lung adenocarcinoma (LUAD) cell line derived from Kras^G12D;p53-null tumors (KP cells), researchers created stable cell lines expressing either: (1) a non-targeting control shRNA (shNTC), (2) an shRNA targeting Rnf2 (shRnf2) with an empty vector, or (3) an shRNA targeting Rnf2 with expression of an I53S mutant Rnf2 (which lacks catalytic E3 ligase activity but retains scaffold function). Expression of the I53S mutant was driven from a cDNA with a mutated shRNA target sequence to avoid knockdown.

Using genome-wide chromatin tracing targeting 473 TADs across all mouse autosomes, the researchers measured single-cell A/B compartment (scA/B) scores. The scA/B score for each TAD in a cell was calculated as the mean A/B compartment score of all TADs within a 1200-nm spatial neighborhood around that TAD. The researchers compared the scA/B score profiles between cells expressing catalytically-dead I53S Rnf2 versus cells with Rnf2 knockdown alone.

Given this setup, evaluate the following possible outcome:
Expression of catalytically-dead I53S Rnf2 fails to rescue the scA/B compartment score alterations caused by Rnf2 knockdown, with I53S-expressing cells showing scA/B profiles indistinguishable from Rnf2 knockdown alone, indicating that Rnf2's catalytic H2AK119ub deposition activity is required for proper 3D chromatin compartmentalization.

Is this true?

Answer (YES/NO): NO